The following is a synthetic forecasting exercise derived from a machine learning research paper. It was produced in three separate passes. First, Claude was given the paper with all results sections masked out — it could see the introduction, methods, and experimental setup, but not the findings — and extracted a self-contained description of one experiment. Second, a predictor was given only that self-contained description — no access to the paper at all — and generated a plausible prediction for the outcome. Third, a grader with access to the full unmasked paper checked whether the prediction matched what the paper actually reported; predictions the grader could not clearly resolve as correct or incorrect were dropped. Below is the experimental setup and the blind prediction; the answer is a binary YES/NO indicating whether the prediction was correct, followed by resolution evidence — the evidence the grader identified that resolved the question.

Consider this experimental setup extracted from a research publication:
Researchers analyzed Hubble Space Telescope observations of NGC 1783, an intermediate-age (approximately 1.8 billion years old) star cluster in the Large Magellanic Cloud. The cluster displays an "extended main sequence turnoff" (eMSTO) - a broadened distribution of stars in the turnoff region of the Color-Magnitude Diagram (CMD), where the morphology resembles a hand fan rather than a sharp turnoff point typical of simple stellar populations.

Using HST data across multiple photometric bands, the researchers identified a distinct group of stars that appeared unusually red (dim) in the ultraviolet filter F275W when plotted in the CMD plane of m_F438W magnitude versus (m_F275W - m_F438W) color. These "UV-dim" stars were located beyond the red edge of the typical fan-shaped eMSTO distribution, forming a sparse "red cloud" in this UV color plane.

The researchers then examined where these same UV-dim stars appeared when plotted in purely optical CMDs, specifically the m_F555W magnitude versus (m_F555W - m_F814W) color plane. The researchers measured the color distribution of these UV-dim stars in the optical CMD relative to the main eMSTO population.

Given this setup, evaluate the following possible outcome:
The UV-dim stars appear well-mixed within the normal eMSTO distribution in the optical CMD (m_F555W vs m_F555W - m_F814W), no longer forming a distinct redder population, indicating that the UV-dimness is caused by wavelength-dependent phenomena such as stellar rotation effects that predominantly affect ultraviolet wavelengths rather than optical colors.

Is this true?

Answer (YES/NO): NO